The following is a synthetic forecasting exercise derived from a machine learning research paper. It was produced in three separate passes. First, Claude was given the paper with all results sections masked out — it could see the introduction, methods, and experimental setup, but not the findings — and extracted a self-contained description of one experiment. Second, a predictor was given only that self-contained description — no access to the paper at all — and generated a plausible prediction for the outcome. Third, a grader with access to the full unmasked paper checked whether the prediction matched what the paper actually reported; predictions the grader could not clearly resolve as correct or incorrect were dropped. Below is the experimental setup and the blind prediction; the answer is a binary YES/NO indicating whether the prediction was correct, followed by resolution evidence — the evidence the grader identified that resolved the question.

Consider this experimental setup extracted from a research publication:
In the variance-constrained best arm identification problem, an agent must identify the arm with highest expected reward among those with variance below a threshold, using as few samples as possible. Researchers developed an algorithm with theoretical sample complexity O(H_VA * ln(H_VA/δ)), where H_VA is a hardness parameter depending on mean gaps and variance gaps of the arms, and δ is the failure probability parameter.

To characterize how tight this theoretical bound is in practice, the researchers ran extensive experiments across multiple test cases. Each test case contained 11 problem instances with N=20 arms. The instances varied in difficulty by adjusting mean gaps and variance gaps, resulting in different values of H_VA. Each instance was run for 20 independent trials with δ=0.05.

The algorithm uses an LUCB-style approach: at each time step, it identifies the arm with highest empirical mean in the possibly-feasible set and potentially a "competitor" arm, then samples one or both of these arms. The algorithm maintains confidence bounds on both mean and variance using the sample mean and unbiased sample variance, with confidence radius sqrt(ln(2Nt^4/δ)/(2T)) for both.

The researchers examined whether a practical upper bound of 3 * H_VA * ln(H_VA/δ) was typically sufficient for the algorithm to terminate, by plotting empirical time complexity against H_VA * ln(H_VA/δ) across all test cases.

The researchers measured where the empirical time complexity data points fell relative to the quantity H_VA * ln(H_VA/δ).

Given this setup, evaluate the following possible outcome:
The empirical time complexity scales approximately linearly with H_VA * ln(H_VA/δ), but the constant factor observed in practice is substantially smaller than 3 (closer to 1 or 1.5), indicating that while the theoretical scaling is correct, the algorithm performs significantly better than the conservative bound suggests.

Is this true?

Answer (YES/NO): NO